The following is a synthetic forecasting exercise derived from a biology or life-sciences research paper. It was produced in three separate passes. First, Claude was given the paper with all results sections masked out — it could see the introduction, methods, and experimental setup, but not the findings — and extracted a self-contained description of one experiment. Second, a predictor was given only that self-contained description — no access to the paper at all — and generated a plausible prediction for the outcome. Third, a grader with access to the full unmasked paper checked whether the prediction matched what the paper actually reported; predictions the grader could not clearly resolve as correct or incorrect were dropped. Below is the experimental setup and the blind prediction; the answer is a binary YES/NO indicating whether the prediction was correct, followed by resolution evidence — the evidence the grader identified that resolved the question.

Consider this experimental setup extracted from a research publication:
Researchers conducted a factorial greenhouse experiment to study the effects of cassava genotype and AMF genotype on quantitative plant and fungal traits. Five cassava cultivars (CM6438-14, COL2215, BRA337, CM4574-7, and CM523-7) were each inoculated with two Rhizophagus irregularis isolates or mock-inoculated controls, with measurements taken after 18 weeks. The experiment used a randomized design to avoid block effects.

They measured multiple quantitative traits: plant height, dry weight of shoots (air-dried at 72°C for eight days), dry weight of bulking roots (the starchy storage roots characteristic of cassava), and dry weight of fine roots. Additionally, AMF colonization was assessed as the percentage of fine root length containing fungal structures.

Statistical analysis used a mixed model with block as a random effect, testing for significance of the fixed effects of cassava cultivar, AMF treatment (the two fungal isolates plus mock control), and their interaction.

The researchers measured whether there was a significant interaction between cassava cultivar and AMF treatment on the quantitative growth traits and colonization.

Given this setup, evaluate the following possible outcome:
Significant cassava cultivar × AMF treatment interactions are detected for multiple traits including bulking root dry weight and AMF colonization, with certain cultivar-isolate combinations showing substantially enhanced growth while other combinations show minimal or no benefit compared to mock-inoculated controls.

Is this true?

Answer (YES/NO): NO